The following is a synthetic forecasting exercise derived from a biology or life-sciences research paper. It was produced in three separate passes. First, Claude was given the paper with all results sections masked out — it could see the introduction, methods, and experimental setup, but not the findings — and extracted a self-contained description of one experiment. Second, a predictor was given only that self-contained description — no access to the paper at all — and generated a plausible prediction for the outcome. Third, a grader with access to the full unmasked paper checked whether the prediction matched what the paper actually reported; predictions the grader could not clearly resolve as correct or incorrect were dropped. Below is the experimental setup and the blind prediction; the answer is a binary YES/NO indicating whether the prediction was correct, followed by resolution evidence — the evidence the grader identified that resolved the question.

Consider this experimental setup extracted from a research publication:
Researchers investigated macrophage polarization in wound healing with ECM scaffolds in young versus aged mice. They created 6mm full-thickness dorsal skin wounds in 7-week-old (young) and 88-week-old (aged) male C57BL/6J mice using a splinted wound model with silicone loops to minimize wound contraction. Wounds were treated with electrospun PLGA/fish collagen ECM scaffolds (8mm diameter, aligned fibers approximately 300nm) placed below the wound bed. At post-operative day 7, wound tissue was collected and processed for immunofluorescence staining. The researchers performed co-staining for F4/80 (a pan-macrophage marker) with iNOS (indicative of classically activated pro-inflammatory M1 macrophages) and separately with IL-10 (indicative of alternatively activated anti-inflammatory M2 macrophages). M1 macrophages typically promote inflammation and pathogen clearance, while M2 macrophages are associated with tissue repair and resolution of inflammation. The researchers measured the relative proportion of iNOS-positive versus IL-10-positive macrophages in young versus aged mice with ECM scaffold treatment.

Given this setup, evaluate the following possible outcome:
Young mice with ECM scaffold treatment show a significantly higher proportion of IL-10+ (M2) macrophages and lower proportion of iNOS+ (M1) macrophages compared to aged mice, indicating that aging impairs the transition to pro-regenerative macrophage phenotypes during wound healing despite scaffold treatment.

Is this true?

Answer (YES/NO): YES